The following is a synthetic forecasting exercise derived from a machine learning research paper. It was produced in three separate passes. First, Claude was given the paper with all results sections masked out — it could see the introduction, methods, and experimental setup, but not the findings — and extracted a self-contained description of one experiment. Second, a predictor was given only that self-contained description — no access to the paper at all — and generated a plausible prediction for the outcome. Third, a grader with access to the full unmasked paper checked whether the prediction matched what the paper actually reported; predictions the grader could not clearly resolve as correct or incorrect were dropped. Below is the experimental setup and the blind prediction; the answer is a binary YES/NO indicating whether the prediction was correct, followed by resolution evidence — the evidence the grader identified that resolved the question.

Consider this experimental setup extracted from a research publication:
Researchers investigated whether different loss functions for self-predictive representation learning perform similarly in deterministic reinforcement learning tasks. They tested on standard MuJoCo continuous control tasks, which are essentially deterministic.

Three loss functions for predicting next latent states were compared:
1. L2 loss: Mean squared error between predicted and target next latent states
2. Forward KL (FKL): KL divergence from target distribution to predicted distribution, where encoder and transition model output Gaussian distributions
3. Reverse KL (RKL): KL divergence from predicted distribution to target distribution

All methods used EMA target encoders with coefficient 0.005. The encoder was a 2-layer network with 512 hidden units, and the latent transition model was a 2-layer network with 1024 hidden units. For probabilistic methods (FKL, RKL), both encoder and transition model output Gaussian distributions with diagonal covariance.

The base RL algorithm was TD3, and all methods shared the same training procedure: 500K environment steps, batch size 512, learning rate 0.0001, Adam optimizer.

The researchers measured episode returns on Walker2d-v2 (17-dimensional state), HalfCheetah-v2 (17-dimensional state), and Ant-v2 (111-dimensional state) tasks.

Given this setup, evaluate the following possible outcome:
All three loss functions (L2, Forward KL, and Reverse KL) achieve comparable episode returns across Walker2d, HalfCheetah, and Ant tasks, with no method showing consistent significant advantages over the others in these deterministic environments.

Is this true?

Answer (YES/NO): YES